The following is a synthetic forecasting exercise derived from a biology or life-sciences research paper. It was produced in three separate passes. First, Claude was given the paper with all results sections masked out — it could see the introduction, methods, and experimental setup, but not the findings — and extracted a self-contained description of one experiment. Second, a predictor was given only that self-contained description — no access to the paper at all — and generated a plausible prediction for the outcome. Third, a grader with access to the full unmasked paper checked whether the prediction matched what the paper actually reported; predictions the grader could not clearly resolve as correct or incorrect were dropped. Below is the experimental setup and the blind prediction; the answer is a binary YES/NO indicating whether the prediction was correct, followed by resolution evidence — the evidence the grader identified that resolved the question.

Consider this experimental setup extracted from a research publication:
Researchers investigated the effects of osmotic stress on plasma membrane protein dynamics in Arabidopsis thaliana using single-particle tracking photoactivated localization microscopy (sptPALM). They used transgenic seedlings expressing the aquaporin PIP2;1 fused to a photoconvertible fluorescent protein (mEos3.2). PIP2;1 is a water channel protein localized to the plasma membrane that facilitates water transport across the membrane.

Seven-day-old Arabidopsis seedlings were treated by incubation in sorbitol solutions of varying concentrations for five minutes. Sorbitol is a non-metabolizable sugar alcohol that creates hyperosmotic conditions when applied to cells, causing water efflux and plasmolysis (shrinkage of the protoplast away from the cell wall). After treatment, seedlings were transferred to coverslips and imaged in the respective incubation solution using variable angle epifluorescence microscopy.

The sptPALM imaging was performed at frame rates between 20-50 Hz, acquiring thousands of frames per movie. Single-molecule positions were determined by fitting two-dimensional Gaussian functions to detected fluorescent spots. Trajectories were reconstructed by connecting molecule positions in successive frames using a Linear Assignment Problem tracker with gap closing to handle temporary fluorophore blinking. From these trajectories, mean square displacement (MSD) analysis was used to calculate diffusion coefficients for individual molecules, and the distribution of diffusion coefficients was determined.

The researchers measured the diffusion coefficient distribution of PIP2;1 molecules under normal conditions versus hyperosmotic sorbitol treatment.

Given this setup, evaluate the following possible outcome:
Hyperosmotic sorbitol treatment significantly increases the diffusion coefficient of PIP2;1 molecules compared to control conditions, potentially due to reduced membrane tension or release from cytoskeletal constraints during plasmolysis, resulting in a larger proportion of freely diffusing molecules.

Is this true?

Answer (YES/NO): YES